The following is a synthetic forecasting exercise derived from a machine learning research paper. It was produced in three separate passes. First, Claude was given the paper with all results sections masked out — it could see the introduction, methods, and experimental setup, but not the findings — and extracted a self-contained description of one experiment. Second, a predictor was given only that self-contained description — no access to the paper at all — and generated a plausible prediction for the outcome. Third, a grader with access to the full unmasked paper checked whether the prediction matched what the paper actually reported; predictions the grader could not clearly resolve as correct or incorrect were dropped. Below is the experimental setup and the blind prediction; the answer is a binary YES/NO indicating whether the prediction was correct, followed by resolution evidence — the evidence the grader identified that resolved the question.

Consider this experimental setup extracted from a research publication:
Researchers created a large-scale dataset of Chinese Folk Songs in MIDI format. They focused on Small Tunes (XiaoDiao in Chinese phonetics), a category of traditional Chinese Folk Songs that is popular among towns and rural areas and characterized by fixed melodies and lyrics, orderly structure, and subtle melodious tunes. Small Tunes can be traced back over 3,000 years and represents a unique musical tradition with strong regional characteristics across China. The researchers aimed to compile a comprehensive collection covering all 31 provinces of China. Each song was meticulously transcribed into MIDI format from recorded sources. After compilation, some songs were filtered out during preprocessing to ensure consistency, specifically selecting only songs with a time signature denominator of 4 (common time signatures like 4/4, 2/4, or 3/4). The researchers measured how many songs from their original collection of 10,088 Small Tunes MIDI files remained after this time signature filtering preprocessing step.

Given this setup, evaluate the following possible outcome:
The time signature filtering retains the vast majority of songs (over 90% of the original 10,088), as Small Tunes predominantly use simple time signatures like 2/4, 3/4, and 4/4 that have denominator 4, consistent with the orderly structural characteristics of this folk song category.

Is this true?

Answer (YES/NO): NO